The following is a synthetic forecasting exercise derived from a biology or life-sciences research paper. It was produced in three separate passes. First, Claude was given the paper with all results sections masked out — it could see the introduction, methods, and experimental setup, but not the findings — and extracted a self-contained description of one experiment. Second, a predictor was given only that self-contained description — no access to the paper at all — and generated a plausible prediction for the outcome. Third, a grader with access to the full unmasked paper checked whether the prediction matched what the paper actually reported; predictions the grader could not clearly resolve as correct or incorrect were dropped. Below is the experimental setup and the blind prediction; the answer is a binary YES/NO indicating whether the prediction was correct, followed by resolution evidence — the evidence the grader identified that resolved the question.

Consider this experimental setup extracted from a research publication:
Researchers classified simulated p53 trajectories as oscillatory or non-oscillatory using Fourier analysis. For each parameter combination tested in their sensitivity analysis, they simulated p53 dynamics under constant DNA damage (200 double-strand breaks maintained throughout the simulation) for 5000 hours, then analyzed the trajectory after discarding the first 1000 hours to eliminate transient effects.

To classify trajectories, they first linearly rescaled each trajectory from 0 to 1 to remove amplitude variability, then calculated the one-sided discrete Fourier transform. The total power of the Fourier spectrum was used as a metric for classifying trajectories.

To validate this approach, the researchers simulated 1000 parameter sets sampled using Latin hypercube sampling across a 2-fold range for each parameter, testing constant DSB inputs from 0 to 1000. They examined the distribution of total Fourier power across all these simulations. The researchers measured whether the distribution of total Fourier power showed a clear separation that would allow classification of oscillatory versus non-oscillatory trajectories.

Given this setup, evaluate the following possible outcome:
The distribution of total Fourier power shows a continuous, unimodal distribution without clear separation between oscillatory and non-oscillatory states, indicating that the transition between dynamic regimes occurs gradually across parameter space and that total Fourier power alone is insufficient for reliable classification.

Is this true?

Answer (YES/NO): NO